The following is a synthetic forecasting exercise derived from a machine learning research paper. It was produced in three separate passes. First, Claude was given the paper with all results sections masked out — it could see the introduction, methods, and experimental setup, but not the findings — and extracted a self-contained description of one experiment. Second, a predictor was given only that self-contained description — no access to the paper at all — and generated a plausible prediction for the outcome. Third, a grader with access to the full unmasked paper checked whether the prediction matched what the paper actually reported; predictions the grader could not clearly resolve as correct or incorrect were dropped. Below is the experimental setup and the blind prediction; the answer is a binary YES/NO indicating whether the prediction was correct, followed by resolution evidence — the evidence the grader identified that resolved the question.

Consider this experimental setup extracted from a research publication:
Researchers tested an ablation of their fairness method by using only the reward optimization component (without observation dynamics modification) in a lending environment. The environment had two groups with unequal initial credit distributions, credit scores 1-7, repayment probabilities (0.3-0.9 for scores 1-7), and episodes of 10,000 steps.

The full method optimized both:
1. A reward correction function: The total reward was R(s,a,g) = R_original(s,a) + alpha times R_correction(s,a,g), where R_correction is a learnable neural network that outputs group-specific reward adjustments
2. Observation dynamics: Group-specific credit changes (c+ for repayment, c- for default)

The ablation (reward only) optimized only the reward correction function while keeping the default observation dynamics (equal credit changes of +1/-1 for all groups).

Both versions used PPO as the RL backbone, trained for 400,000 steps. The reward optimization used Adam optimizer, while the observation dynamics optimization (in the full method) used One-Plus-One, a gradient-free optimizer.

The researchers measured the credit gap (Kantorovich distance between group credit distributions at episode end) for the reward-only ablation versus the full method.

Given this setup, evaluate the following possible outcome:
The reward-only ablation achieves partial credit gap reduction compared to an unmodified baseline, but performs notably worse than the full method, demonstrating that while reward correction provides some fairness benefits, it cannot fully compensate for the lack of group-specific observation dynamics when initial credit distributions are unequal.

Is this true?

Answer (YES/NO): NO